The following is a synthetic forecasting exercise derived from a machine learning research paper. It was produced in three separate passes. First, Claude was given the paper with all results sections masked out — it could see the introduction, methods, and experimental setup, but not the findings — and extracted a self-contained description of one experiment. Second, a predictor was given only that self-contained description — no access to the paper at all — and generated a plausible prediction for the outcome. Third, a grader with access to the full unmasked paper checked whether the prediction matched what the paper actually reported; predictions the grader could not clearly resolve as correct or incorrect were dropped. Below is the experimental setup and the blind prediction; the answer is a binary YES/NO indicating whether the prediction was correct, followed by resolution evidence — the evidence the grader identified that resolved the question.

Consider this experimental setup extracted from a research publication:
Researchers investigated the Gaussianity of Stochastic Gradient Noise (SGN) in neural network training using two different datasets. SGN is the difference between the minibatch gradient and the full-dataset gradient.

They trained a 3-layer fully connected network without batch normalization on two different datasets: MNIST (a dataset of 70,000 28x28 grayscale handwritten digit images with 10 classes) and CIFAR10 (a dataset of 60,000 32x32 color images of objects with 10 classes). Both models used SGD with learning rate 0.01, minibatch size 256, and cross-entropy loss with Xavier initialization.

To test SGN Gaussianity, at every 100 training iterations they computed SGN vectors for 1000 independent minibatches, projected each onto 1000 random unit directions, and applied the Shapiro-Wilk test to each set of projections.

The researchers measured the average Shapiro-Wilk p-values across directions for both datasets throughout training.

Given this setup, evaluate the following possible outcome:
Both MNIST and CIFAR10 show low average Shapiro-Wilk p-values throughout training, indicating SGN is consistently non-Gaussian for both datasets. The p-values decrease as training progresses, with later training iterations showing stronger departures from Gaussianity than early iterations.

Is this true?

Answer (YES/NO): NO